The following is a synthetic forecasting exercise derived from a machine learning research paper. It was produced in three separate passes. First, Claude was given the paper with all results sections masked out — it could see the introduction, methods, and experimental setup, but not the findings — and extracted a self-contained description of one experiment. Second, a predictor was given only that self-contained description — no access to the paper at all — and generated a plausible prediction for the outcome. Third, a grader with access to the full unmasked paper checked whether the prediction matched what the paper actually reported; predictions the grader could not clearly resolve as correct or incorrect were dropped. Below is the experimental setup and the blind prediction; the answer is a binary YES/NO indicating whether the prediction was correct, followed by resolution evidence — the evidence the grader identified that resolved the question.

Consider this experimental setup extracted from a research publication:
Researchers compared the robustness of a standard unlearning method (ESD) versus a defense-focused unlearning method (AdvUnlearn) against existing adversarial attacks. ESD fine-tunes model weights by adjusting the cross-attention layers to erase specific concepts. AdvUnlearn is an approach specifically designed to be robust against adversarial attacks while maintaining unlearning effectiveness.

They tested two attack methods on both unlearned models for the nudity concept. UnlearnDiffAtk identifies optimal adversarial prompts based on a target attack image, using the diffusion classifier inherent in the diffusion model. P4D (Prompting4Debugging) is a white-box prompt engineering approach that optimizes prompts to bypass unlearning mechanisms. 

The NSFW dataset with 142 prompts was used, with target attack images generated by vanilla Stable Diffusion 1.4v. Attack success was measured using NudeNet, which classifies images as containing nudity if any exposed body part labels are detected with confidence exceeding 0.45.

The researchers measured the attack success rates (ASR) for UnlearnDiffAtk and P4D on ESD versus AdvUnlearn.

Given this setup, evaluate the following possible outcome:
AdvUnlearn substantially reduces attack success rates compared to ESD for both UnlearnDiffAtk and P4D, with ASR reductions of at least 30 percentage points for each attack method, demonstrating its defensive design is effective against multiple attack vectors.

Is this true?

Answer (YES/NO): NO